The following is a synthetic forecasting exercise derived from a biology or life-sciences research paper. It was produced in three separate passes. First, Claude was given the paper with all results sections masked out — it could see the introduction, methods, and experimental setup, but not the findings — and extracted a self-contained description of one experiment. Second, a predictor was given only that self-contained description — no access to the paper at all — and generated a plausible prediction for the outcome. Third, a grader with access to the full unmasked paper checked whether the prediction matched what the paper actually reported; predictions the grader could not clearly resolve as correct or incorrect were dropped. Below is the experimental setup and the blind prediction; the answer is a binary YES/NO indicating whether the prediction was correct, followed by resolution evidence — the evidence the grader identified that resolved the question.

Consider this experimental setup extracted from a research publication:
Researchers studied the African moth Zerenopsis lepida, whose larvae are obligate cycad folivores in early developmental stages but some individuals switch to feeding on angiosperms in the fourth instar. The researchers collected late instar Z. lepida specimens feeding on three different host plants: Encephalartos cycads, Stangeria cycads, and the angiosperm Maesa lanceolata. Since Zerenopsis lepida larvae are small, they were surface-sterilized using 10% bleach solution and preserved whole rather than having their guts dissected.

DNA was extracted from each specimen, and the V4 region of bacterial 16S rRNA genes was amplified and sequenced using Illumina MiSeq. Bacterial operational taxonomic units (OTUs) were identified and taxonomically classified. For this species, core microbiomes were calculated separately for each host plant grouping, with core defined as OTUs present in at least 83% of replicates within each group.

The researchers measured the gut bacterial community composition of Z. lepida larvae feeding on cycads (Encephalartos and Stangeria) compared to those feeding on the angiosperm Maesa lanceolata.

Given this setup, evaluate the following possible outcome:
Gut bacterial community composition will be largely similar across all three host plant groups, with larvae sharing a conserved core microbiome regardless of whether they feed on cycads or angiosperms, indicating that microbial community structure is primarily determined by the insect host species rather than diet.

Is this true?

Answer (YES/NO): NO